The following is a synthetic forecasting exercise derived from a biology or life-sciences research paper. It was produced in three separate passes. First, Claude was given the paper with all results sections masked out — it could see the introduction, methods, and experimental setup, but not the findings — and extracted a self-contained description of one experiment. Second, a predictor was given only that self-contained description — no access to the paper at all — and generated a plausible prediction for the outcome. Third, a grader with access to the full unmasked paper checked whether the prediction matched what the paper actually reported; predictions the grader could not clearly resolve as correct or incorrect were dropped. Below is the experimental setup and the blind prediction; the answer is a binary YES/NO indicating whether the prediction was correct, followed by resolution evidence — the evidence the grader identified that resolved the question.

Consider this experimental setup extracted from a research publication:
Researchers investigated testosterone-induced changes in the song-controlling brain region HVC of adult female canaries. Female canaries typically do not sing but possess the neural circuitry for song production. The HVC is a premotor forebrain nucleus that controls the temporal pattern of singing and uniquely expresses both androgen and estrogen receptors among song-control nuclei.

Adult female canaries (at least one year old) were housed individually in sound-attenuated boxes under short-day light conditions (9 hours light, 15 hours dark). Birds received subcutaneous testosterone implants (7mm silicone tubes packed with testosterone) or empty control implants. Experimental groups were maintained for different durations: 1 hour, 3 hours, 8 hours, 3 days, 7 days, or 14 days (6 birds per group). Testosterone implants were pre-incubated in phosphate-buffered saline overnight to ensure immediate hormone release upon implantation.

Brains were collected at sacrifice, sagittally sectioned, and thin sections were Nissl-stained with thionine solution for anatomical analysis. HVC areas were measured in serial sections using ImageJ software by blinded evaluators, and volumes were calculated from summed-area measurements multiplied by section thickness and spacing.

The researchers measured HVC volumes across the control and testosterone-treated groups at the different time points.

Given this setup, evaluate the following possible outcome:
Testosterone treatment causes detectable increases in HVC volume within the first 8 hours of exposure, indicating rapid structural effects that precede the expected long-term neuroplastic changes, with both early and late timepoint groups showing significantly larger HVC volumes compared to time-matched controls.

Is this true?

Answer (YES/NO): NO